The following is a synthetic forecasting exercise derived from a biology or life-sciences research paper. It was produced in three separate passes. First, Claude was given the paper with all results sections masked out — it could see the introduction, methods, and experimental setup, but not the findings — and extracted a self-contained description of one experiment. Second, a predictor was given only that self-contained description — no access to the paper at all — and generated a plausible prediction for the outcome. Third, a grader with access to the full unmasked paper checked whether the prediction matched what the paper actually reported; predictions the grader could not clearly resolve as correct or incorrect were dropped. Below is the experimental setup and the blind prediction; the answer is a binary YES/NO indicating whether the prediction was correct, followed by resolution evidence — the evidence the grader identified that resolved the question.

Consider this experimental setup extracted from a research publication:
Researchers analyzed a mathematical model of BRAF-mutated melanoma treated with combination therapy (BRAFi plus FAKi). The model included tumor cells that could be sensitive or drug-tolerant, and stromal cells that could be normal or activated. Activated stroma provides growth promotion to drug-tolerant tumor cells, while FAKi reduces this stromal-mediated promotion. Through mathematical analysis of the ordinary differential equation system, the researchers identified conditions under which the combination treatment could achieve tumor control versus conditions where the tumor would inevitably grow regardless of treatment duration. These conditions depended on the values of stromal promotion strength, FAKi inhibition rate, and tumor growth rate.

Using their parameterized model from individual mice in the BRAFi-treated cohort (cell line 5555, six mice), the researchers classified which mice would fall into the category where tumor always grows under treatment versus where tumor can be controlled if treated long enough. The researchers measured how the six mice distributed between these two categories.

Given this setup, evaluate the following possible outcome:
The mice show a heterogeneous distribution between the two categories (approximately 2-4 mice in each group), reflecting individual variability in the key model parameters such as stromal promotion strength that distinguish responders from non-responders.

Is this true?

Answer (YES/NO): YES